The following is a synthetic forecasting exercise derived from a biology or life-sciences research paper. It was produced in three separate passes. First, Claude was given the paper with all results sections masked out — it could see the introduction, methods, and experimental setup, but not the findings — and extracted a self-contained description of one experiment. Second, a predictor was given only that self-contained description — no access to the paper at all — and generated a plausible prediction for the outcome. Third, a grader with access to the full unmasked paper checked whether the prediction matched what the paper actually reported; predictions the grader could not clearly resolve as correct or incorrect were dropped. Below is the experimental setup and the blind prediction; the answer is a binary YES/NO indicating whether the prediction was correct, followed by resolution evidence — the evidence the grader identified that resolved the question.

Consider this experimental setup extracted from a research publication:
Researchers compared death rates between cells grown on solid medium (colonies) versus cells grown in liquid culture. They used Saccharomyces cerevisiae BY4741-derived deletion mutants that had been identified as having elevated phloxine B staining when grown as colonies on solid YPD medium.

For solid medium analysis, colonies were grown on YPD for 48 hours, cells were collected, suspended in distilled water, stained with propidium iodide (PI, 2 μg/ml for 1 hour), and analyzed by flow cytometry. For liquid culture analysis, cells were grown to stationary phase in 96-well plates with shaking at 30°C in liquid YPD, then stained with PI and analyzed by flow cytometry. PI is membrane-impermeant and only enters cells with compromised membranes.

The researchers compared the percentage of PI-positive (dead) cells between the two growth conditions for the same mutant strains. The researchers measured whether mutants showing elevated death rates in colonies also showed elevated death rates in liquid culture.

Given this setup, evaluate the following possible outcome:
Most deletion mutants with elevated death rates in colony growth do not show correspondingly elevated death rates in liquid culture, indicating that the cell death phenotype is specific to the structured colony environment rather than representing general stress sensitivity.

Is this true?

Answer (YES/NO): NO